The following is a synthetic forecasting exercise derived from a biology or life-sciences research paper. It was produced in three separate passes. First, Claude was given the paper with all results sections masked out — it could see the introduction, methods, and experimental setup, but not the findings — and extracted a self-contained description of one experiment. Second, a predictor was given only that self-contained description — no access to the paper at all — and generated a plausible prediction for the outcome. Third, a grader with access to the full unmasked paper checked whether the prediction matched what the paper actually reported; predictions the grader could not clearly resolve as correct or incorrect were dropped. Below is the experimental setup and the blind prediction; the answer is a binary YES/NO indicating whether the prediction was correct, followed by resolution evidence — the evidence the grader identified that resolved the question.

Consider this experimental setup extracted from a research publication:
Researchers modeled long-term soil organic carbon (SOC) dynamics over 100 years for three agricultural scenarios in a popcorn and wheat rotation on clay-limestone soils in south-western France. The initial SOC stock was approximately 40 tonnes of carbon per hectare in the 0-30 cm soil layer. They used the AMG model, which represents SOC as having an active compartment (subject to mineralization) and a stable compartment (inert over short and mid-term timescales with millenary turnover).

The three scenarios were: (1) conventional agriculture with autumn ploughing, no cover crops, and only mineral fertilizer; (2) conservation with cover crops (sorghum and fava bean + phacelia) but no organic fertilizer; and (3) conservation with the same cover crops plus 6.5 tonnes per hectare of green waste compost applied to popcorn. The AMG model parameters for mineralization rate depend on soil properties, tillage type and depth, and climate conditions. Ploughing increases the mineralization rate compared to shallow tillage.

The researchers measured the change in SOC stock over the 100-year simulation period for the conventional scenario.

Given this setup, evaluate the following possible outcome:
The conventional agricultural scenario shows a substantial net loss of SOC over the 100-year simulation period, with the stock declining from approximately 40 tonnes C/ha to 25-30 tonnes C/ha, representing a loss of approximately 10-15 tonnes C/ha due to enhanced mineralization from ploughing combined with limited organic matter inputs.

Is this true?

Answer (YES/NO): NO